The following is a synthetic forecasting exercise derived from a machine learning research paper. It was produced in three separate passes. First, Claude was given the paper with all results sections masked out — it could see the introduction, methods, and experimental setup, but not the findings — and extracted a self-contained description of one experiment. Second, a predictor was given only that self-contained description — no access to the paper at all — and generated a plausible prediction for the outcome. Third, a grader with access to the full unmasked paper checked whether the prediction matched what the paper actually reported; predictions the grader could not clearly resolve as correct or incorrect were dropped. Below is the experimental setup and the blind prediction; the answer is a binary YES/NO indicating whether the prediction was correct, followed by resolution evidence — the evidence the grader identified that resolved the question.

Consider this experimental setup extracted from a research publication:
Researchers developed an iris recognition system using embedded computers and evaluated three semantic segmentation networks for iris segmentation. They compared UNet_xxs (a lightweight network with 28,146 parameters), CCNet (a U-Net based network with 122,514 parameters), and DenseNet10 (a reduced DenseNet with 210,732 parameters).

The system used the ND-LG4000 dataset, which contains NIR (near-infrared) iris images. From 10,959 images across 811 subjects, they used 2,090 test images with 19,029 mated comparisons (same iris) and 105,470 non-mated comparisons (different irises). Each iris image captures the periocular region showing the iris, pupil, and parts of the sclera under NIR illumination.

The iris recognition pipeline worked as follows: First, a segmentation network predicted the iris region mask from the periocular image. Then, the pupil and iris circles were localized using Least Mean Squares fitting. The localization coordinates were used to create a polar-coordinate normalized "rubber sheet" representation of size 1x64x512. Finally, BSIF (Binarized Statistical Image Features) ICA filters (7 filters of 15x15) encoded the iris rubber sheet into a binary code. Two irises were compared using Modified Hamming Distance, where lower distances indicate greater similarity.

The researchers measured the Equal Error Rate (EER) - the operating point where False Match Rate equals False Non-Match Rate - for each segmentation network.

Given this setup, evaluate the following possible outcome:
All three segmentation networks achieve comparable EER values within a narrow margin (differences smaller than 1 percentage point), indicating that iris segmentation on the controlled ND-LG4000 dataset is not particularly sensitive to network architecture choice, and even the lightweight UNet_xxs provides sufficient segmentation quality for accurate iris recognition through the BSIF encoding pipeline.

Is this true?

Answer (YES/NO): NO